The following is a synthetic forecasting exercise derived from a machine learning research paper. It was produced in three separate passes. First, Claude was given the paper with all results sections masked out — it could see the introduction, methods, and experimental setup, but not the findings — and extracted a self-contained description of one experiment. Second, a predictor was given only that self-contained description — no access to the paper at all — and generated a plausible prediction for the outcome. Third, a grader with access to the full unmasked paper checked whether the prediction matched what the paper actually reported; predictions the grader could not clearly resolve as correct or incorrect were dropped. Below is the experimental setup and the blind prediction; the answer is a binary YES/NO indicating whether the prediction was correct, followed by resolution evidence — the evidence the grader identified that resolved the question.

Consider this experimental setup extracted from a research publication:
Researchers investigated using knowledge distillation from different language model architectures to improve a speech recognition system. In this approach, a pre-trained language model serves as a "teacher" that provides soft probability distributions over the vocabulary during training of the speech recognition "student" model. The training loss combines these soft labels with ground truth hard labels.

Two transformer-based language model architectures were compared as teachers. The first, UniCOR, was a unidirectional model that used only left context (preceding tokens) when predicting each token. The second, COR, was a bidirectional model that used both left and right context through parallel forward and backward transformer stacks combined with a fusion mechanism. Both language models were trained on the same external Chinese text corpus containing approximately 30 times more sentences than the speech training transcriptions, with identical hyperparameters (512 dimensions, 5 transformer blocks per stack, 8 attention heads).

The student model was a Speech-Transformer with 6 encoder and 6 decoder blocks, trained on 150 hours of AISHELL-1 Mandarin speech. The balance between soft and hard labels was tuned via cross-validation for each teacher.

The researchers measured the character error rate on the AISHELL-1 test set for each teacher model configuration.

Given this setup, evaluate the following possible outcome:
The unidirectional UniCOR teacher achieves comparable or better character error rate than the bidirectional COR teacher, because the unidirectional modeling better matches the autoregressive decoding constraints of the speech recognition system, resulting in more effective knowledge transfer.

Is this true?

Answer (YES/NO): NO